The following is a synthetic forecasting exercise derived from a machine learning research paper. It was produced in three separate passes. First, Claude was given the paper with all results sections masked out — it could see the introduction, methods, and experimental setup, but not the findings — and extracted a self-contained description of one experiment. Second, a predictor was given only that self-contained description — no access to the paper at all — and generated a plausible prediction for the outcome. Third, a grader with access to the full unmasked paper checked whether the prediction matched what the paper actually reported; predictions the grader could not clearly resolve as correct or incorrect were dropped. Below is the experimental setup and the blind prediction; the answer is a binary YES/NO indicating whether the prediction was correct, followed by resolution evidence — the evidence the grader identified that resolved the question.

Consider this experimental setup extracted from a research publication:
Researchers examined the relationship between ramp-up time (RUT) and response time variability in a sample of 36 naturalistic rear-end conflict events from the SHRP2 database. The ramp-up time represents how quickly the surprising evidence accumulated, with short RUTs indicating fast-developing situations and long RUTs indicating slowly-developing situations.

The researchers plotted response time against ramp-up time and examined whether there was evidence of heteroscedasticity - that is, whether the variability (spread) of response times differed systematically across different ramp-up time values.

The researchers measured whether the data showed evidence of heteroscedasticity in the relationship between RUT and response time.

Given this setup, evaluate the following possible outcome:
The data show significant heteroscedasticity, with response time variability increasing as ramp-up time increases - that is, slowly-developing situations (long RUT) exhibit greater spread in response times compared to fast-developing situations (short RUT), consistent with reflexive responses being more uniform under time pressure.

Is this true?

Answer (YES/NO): YES